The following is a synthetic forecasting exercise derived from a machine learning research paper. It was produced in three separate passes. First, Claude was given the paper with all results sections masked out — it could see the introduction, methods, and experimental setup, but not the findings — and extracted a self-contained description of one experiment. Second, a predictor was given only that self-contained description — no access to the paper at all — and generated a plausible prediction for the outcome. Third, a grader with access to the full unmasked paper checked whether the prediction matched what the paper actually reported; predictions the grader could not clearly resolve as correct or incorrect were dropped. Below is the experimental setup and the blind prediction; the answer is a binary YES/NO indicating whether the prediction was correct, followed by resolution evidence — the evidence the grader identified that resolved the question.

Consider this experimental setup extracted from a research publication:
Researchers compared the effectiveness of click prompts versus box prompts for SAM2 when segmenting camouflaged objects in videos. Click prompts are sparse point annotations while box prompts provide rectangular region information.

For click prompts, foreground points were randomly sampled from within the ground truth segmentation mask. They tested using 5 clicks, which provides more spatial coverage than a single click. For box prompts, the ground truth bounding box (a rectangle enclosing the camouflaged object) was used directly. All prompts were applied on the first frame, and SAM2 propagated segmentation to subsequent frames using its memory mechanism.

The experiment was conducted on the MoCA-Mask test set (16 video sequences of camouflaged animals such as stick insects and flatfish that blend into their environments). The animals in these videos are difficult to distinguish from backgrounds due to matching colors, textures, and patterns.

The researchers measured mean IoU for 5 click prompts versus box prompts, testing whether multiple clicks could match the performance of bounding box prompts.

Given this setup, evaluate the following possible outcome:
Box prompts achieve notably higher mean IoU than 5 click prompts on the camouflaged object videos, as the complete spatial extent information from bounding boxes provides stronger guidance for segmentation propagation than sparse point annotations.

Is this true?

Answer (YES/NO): YES